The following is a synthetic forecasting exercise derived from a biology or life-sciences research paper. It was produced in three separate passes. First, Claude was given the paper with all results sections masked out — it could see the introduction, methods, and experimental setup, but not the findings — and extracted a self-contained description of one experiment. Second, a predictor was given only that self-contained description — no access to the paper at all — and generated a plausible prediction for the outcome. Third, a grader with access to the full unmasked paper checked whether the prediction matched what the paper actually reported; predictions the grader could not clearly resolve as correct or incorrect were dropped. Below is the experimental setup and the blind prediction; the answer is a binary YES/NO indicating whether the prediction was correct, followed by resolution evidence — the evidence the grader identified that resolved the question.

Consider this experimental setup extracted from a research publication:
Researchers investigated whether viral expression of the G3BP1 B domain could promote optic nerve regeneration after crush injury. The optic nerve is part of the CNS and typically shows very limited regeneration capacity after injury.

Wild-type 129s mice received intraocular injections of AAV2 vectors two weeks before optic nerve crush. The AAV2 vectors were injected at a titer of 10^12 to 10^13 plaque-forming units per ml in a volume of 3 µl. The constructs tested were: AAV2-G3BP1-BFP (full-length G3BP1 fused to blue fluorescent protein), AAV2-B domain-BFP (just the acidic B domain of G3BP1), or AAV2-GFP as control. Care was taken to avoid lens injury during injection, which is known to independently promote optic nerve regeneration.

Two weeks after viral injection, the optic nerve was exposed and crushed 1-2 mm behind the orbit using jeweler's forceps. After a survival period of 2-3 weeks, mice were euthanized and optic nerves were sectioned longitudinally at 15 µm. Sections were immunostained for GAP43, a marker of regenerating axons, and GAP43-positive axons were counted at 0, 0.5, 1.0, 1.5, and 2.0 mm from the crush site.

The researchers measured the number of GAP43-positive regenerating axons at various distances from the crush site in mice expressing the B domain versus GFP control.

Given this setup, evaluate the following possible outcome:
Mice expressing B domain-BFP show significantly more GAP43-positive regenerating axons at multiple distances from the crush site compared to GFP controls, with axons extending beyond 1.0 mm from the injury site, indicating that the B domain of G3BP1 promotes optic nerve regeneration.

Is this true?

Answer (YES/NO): YES